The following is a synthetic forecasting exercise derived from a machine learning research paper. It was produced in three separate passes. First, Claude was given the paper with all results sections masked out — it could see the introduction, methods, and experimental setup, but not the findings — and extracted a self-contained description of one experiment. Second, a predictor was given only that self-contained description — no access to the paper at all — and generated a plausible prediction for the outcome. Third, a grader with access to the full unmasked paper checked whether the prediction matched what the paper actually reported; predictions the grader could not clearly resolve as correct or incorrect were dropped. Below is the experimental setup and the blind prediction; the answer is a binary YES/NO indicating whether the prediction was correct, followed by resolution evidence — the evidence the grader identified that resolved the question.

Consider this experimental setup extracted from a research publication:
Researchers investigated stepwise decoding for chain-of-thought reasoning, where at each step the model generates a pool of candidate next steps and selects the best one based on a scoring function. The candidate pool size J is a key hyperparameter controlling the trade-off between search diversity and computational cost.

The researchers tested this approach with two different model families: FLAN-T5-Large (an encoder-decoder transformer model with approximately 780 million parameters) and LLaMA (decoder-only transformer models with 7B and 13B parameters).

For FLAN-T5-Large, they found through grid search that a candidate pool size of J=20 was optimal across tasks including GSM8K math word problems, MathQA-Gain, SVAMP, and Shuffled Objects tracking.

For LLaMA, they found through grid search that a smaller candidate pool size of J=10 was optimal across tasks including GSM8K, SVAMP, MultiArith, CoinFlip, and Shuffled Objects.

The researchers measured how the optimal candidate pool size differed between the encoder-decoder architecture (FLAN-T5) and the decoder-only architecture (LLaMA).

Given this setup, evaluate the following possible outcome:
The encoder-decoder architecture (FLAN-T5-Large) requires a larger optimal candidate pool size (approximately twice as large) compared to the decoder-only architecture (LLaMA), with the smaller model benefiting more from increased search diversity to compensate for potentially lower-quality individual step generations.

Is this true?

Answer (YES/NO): YES